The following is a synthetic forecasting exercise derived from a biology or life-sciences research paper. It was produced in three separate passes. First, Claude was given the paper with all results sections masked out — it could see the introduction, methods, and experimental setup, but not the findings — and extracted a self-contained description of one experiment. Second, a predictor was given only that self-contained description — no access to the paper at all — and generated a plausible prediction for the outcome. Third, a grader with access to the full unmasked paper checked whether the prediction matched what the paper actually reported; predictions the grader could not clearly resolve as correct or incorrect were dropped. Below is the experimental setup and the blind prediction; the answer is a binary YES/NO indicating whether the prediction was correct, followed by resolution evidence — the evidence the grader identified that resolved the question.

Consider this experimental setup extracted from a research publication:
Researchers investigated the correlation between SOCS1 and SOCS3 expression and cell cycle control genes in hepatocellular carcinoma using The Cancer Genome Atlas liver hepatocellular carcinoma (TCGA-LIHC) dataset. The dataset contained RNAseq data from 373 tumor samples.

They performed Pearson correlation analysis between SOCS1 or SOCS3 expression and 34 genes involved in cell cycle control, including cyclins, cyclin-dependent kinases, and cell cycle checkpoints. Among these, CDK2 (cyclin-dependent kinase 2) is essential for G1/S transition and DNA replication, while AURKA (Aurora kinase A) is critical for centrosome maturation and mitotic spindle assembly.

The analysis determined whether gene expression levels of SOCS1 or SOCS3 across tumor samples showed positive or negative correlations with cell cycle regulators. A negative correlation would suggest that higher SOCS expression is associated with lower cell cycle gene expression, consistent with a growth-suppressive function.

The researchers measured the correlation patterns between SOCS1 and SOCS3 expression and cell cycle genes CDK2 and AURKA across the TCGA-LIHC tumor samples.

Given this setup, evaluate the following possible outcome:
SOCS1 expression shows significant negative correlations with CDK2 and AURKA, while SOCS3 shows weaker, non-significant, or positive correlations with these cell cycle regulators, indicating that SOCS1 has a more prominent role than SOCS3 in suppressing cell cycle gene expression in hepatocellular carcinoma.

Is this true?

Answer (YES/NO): NO